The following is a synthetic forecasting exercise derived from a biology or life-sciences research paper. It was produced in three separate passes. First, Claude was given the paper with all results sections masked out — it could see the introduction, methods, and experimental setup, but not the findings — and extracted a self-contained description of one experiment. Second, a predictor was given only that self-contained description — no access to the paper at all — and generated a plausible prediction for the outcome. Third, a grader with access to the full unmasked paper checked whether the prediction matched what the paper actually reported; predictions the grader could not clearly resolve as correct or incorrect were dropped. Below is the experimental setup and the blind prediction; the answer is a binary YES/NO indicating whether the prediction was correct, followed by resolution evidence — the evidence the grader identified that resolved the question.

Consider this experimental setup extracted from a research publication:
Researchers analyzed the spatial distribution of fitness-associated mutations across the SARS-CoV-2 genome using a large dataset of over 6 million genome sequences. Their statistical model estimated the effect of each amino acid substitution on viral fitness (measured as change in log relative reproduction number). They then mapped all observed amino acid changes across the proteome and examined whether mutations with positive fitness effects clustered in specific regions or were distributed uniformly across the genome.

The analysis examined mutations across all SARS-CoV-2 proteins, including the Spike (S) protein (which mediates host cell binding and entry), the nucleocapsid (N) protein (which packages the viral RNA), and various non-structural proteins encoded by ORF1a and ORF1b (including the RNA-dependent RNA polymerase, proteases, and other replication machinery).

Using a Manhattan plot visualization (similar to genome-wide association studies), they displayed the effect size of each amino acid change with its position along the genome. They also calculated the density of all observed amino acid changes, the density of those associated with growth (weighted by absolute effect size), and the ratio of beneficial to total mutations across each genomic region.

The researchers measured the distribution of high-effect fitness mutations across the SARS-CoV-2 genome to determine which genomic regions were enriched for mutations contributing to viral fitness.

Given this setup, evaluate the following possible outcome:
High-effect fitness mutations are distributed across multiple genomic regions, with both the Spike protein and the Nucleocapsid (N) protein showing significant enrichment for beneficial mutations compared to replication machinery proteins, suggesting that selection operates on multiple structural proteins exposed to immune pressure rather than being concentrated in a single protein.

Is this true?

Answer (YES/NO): NO